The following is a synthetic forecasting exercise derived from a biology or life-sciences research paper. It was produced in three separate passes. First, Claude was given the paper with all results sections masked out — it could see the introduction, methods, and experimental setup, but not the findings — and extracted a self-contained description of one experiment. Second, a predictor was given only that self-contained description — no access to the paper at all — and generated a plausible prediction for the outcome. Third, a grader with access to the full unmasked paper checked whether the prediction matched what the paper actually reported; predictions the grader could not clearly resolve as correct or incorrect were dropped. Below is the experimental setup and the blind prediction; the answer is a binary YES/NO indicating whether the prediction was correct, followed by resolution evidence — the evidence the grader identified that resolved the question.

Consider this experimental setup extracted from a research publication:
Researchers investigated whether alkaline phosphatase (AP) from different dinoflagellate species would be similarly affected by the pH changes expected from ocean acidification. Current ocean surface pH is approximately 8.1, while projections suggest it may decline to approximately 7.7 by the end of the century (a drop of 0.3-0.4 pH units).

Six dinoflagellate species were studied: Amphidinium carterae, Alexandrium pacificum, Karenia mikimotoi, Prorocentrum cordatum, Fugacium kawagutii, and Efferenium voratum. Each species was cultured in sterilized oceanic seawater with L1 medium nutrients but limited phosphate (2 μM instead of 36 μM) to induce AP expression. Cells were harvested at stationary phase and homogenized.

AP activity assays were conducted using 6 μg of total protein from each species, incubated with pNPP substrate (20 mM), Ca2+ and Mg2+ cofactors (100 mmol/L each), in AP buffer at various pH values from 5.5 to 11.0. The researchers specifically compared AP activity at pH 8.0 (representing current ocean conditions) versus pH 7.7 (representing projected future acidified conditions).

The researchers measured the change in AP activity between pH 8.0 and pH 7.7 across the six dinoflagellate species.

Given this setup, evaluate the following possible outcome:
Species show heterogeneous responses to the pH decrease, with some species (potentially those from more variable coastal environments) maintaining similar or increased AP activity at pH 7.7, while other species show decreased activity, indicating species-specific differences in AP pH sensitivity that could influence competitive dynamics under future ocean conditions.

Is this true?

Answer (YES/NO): YES